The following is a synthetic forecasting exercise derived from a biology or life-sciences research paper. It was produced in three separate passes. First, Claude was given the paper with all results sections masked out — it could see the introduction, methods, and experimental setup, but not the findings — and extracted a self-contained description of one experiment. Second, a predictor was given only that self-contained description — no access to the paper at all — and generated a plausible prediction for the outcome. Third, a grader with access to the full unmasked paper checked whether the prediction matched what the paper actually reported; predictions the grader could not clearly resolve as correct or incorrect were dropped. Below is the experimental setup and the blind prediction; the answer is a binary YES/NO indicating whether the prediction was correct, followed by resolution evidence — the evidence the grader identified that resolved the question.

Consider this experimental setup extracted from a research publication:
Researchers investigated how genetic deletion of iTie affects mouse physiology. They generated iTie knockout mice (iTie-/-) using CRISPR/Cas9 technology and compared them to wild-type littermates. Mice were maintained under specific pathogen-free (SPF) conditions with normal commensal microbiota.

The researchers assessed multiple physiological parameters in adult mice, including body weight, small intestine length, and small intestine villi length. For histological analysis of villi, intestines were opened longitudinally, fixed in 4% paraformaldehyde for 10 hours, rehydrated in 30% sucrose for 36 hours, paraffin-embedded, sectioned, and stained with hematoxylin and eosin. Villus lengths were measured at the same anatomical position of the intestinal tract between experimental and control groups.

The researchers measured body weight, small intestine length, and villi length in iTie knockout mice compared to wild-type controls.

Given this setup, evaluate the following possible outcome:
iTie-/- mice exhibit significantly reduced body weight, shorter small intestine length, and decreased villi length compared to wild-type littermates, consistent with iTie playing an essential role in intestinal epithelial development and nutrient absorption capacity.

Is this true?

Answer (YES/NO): NO